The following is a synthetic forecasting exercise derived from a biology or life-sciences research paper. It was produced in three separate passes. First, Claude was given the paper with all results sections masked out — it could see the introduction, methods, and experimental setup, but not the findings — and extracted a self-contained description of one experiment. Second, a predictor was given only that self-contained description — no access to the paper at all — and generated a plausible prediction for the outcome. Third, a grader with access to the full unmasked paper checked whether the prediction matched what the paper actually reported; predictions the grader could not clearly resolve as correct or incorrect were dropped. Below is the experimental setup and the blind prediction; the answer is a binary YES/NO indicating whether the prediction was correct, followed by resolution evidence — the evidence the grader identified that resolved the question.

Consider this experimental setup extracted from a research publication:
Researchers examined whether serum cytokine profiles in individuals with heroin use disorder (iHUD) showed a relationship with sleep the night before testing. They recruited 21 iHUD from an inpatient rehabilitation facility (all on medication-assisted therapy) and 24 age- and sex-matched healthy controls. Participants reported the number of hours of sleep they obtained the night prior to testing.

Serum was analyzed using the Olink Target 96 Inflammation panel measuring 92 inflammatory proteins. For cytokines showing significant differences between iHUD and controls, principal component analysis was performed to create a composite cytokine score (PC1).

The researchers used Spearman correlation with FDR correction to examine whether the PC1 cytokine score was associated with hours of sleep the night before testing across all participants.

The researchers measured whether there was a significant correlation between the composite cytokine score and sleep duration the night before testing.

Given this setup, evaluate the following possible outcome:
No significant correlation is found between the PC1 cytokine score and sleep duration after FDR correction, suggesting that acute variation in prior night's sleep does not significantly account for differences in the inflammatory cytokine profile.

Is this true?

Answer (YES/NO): YES